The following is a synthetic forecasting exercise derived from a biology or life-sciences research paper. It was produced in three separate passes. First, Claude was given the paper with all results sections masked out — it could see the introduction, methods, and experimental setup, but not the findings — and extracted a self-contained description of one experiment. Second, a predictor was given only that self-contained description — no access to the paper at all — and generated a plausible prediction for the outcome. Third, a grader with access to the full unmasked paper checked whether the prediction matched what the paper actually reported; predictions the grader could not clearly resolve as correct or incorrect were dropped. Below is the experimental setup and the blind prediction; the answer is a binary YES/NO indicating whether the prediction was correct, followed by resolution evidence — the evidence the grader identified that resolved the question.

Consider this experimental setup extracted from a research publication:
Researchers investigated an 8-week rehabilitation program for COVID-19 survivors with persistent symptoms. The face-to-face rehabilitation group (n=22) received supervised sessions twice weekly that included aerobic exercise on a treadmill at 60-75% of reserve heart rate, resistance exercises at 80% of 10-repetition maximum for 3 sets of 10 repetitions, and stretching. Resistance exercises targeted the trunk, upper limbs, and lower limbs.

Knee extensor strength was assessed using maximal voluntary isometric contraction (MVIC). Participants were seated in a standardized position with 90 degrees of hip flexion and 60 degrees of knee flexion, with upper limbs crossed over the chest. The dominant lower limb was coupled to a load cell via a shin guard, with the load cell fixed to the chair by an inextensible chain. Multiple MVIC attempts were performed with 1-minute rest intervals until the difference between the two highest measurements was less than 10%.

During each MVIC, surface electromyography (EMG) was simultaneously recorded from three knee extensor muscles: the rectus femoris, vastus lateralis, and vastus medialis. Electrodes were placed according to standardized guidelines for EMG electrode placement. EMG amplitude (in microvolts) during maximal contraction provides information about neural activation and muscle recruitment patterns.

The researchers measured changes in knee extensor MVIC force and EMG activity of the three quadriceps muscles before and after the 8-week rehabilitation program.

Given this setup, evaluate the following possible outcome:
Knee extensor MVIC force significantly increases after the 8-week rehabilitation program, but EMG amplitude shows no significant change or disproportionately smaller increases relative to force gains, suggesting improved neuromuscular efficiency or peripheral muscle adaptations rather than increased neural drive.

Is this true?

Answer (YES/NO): NO